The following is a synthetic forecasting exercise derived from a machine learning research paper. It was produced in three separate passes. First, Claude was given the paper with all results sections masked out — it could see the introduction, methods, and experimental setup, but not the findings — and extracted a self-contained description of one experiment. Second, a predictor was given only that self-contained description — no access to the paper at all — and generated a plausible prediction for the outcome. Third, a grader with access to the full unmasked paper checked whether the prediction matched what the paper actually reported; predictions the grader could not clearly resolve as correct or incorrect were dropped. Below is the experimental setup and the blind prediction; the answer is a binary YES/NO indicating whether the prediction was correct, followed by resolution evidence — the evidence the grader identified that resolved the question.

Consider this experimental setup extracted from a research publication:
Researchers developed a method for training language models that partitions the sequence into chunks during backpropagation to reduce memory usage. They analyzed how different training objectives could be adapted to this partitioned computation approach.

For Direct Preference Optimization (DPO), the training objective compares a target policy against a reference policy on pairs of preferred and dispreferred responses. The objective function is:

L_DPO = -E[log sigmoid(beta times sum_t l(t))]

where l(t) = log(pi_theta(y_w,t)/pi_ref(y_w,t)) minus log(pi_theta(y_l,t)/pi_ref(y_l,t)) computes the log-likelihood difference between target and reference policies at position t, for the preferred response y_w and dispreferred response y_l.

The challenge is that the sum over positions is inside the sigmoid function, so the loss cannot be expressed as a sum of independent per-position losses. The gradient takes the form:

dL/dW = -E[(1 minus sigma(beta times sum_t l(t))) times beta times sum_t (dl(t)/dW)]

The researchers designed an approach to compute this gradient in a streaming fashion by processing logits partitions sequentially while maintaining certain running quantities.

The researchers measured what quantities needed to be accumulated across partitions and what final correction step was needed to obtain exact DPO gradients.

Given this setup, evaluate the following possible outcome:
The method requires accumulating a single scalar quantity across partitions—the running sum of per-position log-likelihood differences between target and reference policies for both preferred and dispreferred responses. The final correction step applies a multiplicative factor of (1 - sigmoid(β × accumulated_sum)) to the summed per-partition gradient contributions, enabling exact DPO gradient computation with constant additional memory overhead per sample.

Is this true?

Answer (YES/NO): NO